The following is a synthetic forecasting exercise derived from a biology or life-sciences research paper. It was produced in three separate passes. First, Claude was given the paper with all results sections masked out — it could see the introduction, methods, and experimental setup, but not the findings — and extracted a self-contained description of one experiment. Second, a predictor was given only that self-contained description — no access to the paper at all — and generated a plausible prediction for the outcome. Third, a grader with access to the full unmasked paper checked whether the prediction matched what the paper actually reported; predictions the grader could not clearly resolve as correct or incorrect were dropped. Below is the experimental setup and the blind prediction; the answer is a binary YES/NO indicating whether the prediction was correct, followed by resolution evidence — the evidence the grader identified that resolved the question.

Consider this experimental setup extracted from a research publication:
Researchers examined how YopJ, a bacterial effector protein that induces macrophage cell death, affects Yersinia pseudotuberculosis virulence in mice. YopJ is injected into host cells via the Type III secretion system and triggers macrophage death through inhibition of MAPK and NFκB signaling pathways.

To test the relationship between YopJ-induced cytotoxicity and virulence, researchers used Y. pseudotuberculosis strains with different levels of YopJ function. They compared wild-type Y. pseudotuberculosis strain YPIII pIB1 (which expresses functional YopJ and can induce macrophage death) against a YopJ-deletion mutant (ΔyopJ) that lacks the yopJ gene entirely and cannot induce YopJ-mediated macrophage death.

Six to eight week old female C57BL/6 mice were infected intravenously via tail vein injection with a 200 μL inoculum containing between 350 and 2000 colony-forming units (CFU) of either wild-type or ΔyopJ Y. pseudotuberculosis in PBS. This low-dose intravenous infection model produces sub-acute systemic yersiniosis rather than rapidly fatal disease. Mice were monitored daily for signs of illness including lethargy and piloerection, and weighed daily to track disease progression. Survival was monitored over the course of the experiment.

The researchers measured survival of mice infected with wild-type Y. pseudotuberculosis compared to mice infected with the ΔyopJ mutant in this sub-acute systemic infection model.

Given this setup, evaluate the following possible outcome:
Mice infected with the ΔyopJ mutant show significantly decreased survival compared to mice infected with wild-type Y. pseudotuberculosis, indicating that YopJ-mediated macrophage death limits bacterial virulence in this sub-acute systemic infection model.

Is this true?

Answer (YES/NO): YES